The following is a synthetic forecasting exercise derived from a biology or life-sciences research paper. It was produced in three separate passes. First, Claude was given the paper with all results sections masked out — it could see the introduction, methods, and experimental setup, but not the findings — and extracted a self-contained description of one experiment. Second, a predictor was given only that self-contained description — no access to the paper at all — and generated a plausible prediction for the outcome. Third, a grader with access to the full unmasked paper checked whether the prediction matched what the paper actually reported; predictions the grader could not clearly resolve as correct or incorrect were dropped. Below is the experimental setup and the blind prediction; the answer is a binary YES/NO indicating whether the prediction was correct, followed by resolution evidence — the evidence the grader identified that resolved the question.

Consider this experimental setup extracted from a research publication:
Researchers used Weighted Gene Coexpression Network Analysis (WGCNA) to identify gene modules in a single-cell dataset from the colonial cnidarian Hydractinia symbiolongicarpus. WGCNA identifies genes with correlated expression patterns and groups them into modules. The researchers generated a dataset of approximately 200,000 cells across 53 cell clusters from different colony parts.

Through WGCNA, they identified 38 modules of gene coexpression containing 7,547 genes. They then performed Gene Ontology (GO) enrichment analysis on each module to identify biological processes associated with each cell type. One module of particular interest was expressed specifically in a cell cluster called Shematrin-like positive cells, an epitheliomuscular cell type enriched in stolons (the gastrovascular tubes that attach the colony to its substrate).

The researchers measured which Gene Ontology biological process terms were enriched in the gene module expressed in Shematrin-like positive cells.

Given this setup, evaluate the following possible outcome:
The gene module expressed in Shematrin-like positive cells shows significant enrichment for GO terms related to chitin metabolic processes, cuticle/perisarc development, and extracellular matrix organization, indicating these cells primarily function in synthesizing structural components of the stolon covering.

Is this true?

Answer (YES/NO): NO